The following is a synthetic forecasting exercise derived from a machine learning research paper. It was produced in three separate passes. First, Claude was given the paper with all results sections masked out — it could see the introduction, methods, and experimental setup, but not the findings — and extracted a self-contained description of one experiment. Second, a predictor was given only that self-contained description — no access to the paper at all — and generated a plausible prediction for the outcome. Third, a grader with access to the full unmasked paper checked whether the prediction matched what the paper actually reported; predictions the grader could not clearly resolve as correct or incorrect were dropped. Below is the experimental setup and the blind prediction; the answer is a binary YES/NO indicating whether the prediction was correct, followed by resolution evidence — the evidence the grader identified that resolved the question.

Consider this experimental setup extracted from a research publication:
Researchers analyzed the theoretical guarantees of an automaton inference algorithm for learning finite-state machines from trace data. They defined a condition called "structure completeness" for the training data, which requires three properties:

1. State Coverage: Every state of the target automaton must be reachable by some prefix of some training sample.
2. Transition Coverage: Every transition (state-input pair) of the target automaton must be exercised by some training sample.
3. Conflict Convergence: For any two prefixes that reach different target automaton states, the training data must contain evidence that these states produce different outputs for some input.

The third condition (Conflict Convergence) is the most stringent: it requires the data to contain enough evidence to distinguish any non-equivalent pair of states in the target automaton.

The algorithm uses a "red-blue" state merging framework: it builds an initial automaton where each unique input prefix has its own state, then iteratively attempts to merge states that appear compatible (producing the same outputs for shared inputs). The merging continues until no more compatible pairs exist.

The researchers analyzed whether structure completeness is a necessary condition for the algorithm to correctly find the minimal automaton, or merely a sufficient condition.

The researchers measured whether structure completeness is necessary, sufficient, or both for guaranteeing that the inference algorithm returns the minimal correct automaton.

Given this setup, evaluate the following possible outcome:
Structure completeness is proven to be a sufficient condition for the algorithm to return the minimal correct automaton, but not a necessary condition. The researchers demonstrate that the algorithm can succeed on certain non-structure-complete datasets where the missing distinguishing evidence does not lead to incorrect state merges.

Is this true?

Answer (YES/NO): YES